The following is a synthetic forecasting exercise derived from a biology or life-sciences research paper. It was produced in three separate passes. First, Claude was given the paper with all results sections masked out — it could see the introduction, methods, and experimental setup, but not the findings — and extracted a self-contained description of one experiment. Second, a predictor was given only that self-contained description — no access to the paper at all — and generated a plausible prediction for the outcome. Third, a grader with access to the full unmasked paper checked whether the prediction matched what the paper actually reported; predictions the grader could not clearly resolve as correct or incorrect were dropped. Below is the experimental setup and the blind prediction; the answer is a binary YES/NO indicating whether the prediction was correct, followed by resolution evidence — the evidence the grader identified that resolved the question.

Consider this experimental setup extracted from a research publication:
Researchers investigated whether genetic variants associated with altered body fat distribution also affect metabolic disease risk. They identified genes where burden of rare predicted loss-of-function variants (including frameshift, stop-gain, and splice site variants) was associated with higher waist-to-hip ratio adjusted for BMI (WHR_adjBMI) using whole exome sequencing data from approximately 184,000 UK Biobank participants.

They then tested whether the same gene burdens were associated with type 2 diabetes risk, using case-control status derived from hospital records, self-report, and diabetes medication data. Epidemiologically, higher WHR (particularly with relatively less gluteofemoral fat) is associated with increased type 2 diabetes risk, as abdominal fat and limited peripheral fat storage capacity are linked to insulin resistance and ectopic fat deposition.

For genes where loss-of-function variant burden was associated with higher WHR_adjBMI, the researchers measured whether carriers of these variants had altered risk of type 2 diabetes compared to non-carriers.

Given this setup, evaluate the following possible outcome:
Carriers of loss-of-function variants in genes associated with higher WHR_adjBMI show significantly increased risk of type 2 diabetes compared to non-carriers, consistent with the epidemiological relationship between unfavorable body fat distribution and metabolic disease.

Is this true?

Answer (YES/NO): NO